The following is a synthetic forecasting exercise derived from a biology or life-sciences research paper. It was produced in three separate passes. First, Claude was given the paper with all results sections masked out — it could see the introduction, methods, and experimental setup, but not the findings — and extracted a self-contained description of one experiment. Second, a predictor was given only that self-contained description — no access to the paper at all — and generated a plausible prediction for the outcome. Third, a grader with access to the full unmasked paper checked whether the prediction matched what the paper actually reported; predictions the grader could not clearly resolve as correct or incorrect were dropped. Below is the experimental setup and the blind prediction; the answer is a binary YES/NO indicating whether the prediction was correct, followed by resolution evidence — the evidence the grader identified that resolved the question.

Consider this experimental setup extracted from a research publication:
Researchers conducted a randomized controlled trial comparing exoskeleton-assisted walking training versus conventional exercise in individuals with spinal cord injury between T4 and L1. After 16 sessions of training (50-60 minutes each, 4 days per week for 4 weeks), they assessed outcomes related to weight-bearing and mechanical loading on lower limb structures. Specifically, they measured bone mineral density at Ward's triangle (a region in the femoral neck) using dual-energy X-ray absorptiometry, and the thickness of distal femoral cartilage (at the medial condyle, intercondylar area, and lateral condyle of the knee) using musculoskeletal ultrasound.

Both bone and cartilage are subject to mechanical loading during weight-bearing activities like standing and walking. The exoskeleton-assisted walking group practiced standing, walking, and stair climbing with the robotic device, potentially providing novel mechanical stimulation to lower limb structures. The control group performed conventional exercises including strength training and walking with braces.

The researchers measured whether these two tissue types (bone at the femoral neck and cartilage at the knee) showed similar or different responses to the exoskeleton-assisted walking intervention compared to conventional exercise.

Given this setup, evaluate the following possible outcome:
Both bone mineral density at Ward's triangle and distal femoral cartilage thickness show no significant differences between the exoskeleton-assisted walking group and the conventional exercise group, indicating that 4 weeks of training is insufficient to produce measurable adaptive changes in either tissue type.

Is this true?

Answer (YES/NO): NO